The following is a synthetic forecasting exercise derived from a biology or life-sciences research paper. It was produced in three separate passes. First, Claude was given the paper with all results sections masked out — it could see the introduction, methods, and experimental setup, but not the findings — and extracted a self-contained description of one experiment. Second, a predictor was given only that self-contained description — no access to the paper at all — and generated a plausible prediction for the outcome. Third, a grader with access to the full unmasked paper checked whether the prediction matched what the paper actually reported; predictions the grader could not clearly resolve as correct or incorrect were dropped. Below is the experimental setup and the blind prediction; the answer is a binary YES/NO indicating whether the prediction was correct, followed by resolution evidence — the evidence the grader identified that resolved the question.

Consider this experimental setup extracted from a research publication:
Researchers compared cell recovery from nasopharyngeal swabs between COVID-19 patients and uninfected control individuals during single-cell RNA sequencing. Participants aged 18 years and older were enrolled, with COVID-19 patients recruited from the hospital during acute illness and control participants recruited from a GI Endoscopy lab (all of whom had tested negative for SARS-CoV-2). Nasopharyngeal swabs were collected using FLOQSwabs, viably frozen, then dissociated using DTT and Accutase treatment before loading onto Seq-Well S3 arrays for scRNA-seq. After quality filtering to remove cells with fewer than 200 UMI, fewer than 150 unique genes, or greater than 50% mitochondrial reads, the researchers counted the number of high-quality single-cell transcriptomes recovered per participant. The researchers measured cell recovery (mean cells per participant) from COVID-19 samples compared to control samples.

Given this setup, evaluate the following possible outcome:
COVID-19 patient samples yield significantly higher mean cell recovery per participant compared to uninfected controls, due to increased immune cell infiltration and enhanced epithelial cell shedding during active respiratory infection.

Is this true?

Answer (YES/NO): NO